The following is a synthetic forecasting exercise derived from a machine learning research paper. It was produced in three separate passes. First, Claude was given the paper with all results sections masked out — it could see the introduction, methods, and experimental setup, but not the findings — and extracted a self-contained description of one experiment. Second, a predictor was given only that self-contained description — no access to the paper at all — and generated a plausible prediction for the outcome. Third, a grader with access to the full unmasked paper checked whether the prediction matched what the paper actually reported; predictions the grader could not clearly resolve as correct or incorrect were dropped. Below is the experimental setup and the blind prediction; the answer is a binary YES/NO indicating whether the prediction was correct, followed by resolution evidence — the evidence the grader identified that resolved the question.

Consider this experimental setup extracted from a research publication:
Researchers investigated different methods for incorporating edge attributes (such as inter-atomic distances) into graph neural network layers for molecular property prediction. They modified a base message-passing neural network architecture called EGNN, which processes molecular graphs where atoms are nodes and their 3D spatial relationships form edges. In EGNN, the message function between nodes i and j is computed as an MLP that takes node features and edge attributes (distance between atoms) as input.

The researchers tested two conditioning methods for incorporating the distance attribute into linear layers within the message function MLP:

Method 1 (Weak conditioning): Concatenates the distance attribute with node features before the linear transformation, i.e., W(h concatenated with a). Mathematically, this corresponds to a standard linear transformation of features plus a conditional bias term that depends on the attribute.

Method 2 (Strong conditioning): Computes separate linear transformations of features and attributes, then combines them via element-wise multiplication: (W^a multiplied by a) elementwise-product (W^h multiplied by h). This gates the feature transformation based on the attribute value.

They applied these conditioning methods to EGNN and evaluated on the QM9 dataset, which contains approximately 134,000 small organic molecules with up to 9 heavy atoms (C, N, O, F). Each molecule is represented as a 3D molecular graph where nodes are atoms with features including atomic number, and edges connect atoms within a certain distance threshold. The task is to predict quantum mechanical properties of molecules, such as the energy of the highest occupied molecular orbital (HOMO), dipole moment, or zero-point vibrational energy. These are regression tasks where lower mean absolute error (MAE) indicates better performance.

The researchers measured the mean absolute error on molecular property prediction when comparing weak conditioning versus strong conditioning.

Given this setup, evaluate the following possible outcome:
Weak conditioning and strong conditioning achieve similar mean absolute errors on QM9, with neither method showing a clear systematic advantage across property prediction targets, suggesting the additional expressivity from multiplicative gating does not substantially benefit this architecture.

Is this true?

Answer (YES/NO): NO